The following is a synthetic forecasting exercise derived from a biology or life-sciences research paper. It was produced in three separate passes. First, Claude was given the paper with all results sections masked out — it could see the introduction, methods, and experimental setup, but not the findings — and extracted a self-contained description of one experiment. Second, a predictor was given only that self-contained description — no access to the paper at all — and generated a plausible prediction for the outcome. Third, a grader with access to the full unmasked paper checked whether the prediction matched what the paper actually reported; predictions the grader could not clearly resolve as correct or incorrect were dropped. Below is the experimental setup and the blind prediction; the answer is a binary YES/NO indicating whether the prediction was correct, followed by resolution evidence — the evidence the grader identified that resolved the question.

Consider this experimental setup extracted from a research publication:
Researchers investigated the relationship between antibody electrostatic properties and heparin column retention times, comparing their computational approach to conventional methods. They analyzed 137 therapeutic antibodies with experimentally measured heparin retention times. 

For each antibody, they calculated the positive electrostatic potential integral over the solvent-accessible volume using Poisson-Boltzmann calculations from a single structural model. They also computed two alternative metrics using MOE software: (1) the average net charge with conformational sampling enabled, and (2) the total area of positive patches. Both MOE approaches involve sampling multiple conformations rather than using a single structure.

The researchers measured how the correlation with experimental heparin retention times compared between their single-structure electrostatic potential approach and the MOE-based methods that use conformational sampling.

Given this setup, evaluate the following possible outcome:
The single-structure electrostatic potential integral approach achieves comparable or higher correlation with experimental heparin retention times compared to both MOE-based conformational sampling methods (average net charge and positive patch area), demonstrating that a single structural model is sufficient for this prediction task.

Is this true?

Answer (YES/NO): YES